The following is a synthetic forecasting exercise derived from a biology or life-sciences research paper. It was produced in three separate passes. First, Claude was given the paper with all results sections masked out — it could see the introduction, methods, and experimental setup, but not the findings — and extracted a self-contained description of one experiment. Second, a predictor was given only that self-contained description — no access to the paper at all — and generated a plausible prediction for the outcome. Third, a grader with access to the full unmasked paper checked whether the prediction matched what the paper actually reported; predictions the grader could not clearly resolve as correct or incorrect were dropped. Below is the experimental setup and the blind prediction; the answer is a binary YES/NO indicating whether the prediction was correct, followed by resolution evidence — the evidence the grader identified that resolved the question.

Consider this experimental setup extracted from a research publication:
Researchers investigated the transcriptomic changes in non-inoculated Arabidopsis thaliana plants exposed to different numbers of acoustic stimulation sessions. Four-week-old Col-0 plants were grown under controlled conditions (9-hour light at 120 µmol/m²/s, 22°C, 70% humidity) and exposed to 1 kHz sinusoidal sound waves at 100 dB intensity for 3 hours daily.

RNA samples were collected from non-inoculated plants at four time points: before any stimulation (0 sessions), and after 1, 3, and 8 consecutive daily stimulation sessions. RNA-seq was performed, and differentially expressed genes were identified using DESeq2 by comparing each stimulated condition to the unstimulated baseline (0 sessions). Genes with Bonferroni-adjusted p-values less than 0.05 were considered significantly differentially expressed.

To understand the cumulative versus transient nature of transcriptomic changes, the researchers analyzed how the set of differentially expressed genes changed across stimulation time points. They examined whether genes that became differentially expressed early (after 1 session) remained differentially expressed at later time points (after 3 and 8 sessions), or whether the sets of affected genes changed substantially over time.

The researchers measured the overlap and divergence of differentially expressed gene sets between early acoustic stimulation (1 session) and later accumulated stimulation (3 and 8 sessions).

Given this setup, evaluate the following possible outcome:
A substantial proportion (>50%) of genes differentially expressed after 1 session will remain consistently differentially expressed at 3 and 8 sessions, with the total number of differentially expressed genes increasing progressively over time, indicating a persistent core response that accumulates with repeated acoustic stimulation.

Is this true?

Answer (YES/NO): NO